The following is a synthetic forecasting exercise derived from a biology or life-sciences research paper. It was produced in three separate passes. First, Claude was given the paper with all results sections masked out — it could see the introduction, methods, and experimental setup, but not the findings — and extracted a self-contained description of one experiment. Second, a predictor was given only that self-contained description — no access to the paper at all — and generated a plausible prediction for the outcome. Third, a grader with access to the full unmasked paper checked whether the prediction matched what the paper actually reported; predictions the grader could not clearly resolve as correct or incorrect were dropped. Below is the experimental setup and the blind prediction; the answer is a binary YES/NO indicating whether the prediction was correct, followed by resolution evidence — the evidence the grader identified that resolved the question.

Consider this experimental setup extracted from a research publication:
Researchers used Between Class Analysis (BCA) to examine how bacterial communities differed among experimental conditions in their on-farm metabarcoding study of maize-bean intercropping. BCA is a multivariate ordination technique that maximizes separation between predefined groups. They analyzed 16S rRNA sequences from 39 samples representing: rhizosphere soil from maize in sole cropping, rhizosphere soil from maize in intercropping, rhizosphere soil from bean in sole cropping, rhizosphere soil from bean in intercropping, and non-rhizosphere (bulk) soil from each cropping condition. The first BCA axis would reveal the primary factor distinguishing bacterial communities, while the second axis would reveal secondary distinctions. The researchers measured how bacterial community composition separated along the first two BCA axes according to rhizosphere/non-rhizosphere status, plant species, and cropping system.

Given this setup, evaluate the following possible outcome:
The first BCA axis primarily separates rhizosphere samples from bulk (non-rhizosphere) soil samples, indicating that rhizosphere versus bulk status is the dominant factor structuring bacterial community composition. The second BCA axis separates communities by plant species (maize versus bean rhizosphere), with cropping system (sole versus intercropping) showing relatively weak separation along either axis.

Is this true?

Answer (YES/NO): NO